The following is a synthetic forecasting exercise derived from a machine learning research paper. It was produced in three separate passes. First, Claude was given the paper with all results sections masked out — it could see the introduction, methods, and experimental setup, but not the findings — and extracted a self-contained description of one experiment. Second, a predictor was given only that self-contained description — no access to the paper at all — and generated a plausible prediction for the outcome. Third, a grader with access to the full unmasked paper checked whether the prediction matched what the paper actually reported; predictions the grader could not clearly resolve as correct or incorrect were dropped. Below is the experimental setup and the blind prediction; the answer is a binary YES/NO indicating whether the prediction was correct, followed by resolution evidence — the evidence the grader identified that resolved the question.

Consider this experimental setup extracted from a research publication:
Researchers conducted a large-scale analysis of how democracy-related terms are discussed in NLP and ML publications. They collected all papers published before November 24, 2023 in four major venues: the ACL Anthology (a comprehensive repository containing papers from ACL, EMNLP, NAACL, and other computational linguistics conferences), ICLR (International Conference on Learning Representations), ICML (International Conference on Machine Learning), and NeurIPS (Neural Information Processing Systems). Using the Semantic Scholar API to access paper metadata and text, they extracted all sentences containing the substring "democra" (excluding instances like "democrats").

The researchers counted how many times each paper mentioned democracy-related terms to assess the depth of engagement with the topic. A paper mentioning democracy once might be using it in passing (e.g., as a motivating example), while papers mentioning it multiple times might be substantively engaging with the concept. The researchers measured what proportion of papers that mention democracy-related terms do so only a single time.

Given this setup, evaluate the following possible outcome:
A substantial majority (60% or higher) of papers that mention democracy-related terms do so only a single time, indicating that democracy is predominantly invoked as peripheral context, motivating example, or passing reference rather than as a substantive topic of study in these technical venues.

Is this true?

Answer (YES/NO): YES